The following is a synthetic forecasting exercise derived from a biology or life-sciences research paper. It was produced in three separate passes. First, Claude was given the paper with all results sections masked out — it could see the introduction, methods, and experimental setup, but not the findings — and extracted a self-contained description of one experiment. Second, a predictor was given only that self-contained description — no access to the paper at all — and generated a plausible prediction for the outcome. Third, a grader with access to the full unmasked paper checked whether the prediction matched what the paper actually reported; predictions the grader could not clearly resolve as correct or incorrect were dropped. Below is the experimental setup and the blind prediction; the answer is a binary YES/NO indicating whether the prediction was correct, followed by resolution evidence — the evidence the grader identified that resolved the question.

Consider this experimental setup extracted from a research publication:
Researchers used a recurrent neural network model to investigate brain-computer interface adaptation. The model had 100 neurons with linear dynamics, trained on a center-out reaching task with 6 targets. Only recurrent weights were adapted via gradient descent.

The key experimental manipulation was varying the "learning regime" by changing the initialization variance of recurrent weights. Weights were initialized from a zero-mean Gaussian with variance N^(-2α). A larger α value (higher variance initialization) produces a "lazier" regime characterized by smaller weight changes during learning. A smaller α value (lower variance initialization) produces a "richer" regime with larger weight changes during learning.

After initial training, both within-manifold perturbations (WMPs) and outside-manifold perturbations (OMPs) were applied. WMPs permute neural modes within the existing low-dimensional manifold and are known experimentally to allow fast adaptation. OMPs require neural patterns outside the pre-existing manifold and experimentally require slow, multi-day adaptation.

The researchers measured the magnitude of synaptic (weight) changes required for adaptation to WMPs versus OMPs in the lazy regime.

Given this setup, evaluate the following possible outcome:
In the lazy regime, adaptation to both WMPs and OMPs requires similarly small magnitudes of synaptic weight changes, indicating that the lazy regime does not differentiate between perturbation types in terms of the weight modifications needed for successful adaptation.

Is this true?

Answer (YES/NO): YES